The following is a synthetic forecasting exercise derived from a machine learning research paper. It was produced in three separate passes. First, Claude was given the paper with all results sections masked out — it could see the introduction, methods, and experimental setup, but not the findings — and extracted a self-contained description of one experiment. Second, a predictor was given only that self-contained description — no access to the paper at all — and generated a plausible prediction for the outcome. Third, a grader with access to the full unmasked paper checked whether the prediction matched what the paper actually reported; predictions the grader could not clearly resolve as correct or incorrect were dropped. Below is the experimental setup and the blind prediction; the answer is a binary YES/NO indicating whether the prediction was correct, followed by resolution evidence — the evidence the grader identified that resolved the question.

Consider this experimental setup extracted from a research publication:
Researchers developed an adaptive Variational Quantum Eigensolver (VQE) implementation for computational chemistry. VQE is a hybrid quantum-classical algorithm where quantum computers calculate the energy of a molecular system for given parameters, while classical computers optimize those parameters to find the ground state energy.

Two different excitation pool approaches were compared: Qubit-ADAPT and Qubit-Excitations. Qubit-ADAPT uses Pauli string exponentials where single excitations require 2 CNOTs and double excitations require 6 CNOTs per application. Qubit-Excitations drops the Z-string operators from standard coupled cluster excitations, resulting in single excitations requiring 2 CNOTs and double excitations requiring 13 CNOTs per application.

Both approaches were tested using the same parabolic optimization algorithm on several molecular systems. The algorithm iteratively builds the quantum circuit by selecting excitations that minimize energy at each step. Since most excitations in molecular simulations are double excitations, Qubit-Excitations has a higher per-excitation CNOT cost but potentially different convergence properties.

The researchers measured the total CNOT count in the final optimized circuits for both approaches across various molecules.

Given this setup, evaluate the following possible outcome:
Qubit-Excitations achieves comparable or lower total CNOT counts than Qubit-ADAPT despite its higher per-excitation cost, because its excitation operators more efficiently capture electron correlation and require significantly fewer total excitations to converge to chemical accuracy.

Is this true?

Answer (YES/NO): YES